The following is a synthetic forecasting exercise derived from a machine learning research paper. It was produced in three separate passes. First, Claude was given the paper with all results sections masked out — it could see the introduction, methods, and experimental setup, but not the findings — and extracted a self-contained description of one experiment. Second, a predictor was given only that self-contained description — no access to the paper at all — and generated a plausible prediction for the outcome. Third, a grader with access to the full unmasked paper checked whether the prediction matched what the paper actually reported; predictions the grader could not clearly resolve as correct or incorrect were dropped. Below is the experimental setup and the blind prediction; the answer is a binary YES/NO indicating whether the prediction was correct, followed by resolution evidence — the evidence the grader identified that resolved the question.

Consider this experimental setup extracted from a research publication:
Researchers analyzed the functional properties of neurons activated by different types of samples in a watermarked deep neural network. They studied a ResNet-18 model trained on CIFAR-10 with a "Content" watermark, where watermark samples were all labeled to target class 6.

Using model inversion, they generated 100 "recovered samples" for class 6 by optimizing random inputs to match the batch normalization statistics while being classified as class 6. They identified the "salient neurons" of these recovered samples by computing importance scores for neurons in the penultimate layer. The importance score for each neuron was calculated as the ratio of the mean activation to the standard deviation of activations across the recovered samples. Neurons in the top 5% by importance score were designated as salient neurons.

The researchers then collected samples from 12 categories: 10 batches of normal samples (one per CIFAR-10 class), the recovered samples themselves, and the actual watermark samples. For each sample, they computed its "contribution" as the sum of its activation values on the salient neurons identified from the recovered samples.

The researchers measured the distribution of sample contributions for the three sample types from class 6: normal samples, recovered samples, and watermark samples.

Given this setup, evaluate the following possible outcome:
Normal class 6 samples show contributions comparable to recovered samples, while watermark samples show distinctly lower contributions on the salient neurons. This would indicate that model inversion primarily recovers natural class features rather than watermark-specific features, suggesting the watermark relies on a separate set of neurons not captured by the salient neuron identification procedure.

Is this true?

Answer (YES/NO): NO